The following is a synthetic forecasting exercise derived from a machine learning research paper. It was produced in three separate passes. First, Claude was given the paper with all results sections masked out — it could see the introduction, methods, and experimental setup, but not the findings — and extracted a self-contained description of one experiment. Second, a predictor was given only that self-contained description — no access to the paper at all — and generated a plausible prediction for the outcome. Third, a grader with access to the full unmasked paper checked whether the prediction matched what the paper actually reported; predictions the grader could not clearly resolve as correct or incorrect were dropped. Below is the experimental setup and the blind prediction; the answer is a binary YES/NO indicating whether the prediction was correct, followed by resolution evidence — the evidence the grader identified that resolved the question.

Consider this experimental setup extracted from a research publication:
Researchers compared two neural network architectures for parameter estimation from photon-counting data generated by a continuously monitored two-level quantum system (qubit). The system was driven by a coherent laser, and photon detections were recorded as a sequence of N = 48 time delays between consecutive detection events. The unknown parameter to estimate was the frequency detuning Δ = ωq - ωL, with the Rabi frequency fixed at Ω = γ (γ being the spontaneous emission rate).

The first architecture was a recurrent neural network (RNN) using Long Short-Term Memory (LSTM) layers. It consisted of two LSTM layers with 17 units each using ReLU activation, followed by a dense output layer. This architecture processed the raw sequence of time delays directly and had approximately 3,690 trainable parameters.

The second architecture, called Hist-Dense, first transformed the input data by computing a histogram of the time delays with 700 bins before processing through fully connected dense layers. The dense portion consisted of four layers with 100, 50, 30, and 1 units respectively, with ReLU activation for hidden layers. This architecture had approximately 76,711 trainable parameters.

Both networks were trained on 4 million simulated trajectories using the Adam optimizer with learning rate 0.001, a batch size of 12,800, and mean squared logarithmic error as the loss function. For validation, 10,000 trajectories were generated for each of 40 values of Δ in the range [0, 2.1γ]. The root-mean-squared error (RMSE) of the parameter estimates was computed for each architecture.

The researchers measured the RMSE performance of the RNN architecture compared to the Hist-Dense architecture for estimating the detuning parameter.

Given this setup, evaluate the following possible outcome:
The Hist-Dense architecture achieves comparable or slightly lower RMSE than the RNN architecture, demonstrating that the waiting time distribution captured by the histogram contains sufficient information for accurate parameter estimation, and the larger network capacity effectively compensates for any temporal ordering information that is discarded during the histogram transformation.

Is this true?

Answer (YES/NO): NO